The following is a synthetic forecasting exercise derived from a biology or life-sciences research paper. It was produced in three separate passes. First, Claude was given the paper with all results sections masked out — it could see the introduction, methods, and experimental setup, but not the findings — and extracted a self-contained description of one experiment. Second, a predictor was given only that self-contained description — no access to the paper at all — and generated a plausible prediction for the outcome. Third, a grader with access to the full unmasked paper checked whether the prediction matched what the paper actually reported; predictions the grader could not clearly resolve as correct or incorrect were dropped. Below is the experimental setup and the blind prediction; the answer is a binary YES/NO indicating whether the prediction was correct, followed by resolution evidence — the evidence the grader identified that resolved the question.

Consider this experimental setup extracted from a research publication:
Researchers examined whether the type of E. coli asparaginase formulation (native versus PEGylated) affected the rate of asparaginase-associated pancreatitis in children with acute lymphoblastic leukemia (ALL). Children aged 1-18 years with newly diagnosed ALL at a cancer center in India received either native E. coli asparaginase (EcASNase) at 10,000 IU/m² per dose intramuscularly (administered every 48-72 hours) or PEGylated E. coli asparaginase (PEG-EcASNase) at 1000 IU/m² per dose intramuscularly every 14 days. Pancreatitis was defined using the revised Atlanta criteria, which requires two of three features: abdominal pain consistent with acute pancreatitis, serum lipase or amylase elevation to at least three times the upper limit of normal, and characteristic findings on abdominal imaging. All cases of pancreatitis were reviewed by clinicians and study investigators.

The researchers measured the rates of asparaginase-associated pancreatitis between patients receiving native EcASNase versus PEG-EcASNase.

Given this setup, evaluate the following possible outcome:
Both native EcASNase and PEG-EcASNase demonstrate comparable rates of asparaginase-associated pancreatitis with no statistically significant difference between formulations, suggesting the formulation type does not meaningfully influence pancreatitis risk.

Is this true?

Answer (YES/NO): NO